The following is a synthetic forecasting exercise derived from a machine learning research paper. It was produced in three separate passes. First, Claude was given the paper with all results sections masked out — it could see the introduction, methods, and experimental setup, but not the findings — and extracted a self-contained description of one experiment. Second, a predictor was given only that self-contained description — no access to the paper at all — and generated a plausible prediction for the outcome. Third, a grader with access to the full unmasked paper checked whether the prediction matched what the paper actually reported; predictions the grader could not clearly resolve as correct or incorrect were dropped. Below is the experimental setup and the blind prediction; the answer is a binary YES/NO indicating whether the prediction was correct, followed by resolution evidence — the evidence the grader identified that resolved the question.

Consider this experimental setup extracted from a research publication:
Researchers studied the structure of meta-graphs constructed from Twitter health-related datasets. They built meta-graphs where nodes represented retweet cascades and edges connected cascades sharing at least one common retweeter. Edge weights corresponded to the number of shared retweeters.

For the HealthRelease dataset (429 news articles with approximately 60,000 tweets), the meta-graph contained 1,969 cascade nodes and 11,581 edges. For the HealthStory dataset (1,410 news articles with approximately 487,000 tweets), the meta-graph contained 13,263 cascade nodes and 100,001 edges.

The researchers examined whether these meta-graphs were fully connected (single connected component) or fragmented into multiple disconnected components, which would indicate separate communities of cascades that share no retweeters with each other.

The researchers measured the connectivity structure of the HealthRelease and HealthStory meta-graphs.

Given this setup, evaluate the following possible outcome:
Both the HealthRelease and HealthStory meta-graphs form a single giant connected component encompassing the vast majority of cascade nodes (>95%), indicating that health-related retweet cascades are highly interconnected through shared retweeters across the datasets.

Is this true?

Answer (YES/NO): YES